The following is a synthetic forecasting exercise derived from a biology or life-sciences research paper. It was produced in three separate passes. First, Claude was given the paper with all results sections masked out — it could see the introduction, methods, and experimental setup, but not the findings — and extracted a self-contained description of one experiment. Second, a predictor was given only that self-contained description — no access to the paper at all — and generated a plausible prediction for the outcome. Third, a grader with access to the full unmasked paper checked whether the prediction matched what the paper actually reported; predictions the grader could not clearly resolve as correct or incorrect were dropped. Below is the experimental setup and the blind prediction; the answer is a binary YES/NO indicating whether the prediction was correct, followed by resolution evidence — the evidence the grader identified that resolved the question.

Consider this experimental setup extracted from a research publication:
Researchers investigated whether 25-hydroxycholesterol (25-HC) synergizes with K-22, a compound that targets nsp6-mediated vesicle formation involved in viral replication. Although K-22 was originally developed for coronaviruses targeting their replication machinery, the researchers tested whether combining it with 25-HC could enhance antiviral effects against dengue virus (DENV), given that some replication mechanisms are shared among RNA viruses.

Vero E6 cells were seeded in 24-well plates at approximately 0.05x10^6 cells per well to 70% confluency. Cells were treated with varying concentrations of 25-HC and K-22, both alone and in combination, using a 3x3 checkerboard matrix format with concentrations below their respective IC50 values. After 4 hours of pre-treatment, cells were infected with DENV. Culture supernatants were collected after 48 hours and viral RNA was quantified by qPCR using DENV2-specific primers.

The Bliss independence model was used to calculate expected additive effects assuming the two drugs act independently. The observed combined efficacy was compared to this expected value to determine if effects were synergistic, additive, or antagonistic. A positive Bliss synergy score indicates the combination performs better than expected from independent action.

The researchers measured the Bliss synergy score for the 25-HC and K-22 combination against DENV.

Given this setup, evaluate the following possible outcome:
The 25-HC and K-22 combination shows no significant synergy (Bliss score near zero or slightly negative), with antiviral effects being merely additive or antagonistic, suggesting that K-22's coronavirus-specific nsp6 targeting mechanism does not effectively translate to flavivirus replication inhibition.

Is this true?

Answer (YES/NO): NO